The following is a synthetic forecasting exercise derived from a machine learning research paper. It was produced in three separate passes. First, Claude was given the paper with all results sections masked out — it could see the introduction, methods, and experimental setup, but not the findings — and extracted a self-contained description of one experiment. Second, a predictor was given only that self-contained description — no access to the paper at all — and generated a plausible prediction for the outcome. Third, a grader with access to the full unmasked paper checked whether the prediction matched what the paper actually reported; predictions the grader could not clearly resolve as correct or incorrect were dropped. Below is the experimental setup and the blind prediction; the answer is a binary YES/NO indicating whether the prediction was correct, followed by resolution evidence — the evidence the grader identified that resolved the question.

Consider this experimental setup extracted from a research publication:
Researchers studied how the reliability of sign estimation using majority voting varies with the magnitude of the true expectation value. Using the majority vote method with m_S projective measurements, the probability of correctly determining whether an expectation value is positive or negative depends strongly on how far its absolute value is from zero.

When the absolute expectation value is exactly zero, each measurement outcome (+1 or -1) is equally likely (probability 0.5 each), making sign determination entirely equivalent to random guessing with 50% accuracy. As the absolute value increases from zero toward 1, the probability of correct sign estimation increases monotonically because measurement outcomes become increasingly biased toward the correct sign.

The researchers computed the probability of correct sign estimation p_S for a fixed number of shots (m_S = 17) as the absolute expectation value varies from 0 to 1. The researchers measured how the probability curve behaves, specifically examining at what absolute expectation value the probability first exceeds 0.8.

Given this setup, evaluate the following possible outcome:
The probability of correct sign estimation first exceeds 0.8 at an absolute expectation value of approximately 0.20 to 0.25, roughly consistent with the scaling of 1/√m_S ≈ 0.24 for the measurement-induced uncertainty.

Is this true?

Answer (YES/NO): YES